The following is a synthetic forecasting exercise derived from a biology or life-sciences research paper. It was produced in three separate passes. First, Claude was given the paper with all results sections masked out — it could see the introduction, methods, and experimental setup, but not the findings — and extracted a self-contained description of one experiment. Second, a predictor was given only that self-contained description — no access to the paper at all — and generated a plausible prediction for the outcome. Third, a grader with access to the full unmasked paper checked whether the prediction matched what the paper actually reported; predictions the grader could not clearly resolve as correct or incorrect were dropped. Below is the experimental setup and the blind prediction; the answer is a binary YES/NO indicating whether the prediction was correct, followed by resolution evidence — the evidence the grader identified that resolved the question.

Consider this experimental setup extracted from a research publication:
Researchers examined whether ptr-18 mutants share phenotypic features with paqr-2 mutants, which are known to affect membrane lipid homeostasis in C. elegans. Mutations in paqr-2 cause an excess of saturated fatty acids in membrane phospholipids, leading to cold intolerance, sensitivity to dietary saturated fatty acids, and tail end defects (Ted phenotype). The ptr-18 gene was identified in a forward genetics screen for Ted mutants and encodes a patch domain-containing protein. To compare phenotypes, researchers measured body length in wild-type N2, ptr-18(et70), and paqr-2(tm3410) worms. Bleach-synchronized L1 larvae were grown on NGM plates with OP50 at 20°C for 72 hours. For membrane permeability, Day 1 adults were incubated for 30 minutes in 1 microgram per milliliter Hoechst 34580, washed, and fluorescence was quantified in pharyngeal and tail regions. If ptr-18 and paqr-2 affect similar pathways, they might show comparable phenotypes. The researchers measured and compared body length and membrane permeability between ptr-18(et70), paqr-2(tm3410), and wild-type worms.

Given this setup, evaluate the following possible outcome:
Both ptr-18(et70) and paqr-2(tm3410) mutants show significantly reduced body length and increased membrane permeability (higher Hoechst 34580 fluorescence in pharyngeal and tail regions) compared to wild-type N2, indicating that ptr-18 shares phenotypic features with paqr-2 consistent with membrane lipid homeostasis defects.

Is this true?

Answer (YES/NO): NO